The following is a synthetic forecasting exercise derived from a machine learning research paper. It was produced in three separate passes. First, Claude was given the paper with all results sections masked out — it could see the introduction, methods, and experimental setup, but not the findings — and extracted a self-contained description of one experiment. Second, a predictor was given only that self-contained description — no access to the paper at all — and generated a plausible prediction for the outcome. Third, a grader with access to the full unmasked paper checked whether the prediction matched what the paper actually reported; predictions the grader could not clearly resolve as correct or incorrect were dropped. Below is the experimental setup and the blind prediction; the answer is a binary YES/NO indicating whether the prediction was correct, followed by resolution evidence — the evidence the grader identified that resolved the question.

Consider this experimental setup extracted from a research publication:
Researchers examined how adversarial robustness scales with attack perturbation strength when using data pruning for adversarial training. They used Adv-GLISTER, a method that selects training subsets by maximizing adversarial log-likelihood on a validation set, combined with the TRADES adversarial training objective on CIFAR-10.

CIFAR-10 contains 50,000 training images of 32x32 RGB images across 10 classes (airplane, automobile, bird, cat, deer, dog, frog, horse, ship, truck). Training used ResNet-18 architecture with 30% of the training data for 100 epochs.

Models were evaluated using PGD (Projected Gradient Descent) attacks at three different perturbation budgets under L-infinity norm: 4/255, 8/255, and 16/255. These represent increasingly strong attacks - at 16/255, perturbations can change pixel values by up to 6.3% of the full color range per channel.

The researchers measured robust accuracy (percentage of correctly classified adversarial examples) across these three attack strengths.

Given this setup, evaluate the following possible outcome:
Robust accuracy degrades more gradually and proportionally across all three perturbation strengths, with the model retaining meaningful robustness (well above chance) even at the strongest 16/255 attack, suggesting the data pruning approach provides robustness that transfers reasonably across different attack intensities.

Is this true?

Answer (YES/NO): NO